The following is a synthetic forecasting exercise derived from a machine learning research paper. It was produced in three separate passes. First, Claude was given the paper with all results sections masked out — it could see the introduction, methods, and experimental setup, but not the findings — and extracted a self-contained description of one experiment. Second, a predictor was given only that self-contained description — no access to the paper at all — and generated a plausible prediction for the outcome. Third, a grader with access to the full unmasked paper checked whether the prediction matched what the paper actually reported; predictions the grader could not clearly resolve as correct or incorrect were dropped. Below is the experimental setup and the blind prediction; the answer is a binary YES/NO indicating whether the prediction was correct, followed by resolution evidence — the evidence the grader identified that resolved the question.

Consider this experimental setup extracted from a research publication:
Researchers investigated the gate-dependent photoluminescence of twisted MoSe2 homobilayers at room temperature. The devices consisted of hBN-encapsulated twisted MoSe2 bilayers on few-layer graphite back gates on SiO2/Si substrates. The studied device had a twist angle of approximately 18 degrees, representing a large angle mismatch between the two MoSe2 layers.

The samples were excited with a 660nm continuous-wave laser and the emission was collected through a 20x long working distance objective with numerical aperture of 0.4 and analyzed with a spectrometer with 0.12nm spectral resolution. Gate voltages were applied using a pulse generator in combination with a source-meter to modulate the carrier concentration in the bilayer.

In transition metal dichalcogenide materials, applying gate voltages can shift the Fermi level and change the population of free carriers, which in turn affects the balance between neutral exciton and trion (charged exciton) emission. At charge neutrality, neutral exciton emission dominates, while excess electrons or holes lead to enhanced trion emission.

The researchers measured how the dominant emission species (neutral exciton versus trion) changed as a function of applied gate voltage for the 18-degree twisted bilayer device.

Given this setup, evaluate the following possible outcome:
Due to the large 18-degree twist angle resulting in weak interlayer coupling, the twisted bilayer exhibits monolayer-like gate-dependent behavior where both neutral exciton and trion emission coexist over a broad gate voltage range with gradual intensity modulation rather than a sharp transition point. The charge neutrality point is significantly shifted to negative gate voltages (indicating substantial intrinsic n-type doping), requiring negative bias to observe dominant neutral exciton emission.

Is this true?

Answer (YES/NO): NO